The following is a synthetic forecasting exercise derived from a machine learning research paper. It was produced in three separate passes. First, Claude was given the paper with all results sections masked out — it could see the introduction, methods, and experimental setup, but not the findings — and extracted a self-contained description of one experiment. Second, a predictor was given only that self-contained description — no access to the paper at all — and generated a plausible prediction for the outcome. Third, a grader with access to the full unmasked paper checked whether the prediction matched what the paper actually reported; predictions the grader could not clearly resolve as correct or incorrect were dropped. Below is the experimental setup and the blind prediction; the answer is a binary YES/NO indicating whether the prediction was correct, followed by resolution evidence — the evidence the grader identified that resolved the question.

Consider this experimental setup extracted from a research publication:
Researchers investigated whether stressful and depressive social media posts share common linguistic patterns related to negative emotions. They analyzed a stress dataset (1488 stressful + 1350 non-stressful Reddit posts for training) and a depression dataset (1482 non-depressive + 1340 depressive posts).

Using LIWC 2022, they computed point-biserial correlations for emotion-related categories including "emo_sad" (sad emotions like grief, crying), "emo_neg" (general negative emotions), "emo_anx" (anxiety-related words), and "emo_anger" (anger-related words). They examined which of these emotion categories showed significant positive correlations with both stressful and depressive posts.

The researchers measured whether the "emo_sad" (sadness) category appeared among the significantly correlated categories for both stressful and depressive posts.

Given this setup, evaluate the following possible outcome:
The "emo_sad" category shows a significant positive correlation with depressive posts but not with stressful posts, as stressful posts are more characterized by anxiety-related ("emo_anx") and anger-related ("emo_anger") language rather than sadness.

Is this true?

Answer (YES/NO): NO